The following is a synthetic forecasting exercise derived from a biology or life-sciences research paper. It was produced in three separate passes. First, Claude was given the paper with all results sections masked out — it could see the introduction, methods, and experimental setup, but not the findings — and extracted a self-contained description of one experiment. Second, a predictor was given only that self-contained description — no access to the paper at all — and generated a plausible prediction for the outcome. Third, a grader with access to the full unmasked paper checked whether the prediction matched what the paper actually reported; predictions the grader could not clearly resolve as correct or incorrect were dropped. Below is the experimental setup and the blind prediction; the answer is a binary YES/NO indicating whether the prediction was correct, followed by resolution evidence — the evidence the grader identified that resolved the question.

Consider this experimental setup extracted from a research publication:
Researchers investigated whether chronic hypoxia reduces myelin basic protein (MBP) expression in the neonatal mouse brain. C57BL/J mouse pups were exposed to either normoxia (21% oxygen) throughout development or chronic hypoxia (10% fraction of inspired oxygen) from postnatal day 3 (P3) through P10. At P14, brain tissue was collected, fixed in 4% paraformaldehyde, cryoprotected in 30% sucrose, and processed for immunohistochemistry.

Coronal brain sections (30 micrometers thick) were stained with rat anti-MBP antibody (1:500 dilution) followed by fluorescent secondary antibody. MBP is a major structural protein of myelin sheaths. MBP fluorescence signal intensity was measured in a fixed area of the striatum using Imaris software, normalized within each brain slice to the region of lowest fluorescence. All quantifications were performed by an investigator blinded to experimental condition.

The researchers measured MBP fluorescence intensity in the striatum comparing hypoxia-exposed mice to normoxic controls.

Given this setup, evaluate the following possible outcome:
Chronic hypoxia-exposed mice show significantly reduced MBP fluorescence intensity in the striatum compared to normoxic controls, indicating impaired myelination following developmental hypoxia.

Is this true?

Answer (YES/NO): YES